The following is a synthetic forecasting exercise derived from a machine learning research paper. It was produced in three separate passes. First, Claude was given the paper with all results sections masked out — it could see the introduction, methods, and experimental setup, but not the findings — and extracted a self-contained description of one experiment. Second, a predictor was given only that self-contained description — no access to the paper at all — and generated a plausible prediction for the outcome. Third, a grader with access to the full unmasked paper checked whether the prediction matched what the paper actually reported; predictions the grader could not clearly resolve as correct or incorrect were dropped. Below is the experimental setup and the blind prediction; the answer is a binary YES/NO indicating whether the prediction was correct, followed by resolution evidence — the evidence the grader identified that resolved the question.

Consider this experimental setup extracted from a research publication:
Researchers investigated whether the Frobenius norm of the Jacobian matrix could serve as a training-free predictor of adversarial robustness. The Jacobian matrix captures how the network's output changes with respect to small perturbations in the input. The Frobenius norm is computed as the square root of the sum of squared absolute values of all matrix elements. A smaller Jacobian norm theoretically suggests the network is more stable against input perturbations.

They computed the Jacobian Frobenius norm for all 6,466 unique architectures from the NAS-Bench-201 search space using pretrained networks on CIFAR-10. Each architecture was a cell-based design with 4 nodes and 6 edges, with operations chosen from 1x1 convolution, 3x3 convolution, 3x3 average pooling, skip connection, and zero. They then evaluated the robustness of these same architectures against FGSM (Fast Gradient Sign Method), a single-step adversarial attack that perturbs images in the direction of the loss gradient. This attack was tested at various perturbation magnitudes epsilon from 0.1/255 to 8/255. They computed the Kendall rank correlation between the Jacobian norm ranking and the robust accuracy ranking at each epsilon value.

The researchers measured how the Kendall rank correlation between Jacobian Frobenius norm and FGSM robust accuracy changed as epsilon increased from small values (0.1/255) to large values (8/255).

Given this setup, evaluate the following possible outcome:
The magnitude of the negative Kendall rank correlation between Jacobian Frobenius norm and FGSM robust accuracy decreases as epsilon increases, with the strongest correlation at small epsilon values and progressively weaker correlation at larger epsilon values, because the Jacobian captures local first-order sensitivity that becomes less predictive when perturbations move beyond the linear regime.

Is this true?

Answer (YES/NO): YES